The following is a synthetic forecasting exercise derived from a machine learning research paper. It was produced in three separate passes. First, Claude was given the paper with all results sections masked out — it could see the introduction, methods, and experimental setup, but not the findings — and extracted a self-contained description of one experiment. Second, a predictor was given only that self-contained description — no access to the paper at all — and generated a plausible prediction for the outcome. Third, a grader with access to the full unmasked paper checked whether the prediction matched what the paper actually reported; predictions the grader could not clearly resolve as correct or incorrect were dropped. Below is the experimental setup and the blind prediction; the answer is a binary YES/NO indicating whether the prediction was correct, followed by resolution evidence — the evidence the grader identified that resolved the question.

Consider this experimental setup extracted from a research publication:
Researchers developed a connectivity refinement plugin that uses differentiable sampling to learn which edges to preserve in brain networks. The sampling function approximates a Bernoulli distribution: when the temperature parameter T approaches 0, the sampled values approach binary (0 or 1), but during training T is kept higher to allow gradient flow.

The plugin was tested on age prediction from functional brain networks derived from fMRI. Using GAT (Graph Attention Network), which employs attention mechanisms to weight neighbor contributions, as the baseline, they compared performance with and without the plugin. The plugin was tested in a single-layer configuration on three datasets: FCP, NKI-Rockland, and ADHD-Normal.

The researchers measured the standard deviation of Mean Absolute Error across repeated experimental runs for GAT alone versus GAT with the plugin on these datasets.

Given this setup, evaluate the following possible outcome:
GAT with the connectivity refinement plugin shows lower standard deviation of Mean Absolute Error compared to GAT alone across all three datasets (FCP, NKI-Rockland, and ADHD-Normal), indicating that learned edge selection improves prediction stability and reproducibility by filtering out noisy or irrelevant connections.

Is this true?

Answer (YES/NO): NO